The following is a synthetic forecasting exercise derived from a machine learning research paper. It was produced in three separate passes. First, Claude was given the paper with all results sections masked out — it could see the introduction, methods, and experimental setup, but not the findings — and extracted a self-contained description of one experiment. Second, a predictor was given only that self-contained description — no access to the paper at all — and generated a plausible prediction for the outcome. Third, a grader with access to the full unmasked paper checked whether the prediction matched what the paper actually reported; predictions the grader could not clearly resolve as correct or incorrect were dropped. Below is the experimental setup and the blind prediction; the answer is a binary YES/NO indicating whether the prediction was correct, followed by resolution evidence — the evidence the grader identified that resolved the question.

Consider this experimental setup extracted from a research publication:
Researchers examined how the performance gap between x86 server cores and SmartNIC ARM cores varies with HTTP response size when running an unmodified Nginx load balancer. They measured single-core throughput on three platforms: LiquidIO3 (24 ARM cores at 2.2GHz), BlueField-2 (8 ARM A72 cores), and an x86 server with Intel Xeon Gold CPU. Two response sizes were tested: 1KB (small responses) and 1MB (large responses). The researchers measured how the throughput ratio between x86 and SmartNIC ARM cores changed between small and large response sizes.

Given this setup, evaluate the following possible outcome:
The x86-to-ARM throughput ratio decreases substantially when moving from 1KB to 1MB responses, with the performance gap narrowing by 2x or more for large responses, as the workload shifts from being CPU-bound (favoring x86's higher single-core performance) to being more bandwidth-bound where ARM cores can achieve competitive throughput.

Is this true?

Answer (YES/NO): NO